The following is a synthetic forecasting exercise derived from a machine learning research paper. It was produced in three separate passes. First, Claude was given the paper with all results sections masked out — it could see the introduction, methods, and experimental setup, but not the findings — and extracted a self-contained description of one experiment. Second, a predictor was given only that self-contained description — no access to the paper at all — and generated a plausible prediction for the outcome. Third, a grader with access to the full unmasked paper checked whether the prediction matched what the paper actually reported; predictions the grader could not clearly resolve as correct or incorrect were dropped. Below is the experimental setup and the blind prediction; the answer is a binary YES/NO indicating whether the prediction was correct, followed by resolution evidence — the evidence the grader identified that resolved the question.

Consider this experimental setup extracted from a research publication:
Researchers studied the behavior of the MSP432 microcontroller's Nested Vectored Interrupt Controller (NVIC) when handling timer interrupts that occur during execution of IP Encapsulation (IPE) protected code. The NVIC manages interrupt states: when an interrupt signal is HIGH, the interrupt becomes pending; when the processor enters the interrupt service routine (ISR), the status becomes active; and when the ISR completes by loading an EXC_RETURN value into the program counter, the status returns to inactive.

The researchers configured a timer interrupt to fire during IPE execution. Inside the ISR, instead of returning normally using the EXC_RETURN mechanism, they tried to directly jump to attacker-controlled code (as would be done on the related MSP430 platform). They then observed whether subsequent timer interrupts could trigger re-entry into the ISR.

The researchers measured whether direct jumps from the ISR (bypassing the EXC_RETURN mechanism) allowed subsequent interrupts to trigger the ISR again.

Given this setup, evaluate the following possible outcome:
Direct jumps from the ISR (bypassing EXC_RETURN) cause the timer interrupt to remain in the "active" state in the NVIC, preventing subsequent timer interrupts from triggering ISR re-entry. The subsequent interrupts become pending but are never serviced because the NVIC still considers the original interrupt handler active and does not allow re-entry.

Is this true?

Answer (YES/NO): YES